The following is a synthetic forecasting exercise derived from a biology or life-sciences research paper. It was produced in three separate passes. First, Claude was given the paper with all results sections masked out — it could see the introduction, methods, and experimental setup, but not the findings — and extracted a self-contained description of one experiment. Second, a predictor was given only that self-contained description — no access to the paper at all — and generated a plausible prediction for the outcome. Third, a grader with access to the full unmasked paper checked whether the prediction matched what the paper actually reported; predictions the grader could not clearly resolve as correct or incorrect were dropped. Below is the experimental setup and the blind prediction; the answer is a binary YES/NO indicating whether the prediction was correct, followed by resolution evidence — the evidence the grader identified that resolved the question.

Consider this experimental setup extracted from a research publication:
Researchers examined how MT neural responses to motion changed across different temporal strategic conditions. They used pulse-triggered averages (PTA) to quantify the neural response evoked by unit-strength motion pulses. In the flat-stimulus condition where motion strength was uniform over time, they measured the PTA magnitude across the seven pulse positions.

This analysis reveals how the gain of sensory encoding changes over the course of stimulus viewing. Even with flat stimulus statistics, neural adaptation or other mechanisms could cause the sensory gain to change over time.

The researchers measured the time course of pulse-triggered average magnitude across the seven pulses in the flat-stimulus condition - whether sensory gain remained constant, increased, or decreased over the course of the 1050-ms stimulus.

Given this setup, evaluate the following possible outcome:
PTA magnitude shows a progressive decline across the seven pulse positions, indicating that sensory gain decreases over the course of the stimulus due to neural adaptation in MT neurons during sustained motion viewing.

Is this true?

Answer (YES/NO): YES